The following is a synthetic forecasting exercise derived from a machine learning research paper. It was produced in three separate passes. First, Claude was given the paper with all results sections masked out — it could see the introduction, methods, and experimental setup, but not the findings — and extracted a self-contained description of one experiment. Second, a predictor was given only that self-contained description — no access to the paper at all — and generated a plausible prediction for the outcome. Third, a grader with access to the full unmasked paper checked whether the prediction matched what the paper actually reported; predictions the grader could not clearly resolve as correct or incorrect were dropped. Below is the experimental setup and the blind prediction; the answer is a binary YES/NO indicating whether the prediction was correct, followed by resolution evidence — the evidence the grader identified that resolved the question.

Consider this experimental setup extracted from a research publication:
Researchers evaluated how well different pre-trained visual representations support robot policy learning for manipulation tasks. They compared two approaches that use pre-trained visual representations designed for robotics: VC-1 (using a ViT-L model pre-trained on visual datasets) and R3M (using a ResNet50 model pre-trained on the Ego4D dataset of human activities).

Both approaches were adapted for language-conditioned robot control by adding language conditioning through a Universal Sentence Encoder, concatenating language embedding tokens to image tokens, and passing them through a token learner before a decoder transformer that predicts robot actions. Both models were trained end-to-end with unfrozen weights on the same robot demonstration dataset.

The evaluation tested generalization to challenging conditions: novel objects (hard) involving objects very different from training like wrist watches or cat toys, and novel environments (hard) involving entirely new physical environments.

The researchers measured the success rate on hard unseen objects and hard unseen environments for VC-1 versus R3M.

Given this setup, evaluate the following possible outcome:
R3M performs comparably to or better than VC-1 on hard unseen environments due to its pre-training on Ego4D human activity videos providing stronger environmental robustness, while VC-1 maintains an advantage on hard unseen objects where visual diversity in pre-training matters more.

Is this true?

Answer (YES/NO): NO